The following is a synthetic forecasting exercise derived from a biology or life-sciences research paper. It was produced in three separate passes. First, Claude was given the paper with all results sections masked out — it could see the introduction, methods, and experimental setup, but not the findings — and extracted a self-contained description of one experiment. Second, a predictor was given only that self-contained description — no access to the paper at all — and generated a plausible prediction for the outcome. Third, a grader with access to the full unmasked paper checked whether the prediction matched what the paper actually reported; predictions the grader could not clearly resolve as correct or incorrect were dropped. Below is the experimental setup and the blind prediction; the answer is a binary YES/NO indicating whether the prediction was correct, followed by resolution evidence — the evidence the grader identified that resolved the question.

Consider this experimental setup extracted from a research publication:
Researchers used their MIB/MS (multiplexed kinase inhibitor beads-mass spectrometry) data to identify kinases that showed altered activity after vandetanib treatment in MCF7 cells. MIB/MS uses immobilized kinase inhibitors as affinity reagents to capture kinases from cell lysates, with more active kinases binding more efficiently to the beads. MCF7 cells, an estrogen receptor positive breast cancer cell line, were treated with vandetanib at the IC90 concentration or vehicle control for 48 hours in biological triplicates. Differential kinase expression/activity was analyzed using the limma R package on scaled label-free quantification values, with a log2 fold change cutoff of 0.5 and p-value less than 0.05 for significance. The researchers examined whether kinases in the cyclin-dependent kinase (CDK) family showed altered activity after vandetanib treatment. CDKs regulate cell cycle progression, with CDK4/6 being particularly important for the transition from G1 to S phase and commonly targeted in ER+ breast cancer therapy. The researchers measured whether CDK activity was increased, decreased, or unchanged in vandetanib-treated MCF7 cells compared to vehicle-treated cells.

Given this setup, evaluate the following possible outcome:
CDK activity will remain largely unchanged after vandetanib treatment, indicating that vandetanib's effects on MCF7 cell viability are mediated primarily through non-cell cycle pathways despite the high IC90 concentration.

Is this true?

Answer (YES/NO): NO